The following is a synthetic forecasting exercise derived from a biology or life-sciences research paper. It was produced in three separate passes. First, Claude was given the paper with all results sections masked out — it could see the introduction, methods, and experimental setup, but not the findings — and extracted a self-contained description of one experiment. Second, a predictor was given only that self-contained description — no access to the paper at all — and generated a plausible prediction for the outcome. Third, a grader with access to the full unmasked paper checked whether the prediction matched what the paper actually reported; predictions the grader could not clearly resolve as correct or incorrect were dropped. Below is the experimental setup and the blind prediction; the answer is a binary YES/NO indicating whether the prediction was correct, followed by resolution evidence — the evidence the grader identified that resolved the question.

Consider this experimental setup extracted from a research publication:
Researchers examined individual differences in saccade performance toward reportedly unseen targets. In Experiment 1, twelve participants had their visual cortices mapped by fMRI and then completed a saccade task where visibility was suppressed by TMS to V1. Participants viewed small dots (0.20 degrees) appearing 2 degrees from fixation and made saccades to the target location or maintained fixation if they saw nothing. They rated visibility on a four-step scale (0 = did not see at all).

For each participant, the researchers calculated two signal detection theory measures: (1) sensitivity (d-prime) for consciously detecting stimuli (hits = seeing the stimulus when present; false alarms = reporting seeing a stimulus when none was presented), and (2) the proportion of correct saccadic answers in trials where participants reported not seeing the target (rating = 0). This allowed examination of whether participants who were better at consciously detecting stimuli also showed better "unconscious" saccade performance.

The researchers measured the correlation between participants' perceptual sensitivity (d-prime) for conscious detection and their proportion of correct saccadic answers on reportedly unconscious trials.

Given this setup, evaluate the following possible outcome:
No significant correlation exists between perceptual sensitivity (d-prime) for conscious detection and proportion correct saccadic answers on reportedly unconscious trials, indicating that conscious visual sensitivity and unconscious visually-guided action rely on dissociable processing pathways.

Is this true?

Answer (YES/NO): NO